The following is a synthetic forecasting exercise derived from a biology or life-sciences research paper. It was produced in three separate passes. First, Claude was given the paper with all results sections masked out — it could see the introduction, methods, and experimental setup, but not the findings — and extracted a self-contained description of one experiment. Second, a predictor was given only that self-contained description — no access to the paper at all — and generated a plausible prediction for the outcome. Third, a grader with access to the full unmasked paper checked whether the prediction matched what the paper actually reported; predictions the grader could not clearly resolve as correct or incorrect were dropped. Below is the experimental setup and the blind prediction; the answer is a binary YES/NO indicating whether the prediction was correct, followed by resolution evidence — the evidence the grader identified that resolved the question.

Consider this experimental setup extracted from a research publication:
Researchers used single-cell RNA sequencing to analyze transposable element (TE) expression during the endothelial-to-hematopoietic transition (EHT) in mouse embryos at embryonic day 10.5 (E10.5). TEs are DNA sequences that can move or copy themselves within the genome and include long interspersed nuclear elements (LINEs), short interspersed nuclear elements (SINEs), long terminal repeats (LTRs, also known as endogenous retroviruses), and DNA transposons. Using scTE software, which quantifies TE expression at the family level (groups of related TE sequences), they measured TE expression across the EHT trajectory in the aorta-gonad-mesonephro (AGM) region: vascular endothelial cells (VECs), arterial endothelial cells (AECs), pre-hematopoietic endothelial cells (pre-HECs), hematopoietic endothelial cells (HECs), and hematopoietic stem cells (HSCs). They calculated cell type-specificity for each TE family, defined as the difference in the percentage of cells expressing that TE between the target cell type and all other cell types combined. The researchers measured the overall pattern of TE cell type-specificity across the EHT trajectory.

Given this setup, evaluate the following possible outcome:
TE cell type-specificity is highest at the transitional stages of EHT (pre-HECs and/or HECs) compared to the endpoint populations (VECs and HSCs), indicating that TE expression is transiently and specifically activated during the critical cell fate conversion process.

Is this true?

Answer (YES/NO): NO